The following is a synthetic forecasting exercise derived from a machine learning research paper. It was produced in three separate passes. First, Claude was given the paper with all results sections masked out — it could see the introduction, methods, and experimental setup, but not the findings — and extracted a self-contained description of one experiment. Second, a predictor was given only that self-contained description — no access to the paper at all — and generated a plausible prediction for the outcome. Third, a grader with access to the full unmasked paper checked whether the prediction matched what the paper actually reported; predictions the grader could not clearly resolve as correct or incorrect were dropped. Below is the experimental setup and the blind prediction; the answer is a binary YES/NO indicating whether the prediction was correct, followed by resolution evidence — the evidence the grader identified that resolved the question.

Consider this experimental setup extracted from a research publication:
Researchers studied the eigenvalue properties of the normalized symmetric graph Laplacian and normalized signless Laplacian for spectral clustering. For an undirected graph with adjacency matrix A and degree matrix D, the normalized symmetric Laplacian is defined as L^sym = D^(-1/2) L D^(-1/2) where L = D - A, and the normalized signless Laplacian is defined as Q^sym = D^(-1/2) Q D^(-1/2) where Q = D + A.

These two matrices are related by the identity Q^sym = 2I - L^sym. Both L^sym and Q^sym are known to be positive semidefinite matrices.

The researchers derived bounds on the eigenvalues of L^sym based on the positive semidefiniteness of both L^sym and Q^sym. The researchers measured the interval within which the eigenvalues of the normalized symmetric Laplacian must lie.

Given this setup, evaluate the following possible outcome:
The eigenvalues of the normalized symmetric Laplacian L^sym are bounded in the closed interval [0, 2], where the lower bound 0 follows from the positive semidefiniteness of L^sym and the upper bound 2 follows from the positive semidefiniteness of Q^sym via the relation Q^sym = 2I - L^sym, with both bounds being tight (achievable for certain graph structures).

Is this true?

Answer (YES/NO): NO